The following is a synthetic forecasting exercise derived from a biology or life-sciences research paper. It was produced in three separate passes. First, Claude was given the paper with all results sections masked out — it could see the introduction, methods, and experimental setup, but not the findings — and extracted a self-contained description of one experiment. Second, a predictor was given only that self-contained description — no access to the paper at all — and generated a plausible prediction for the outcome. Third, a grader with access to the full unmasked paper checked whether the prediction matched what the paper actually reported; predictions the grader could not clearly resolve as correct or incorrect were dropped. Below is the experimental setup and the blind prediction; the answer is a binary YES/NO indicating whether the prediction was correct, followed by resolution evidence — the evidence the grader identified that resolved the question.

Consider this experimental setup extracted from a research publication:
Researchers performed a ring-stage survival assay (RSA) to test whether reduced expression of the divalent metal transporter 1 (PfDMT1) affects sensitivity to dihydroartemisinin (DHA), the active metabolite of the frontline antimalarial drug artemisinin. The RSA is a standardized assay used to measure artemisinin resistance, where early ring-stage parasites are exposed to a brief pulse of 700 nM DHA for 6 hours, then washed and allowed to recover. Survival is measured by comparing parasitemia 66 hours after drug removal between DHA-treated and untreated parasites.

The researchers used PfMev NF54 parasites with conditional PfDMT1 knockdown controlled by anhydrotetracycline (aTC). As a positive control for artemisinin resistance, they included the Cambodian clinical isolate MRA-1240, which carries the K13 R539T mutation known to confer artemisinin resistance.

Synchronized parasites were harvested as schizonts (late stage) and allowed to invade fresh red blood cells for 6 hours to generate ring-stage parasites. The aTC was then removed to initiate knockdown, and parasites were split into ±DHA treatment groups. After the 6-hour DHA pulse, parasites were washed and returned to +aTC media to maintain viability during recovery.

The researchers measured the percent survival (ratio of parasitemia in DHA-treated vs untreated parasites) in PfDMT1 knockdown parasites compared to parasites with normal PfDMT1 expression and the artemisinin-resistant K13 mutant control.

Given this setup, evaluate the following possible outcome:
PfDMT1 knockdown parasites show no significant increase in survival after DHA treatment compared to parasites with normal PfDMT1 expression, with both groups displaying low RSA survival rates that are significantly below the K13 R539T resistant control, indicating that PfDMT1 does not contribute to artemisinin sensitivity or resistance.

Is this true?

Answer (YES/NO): YES